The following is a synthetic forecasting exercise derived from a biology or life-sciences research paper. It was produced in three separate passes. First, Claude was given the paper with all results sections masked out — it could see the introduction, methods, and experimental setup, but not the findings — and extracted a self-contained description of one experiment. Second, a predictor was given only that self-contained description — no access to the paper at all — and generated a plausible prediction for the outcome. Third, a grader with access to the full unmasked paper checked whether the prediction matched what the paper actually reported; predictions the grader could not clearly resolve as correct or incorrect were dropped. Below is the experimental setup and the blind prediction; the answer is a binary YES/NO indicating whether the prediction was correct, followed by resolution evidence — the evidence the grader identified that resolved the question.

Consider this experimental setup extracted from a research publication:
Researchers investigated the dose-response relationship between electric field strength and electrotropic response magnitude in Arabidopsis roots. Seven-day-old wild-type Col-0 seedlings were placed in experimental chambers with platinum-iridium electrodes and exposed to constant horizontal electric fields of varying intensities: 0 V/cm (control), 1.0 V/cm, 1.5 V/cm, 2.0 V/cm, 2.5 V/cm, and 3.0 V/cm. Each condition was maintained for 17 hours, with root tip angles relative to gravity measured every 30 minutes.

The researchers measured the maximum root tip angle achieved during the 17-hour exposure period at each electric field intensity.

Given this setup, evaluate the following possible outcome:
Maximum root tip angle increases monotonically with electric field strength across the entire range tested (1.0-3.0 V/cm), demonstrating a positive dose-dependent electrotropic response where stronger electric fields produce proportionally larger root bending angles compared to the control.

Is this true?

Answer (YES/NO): NO